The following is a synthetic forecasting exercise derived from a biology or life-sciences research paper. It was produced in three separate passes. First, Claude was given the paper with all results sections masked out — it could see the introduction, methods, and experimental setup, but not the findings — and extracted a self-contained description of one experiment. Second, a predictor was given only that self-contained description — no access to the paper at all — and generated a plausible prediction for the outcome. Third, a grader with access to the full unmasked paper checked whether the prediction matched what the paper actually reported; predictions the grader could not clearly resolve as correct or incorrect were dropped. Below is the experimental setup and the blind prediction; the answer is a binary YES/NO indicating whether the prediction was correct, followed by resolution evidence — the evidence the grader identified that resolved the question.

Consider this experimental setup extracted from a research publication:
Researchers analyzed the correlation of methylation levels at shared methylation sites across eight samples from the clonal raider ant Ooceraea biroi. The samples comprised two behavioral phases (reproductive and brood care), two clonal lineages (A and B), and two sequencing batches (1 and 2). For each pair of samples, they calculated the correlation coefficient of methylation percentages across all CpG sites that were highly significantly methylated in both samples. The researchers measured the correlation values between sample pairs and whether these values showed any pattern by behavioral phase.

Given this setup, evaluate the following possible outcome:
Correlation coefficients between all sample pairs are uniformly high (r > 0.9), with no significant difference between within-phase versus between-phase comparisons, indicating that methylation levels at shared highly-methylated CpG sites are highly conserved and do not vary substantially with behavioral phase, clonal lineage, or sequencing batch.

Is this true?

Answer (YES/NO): YES